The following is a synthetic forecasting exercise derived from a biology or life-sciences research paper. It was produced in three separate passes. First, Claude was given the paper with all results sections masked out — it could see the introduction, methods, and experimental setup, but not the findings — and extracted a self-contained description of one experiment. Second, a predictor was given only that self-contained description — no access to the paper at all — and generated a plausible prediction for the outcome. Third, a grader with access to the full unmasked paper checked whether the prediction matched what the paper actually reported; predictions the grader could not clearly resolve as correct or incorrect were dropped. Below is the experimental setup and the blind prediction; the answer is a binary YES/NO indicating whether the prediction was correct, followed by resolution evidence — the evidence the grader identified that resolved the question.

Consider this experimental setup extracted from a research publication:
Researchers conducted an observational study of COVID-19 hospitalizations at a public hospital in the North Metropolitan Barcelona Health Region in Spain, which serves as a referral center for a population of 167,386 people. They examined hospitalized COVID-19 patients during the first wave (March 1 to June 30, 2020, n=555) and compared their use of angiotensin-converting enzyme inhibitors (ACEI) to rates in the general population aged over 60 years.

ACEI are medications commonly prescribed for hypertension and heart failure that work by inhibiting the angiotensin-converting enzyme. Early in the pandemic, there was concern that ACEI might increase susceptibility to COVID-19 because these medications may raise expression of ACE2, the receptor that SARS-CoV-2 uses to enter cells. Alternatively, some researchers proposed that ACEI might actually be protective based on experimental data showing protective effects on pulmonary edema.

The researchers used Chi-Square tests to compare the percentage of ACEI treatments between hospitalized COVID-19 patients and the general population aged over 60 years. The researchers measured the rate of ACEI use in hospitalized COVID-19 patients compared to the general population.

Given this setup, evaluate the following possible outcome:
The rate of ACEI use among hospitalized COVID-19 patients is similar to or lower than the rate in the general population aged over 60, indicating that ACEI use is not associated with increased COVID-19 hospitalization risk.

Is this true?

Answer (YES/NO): YES